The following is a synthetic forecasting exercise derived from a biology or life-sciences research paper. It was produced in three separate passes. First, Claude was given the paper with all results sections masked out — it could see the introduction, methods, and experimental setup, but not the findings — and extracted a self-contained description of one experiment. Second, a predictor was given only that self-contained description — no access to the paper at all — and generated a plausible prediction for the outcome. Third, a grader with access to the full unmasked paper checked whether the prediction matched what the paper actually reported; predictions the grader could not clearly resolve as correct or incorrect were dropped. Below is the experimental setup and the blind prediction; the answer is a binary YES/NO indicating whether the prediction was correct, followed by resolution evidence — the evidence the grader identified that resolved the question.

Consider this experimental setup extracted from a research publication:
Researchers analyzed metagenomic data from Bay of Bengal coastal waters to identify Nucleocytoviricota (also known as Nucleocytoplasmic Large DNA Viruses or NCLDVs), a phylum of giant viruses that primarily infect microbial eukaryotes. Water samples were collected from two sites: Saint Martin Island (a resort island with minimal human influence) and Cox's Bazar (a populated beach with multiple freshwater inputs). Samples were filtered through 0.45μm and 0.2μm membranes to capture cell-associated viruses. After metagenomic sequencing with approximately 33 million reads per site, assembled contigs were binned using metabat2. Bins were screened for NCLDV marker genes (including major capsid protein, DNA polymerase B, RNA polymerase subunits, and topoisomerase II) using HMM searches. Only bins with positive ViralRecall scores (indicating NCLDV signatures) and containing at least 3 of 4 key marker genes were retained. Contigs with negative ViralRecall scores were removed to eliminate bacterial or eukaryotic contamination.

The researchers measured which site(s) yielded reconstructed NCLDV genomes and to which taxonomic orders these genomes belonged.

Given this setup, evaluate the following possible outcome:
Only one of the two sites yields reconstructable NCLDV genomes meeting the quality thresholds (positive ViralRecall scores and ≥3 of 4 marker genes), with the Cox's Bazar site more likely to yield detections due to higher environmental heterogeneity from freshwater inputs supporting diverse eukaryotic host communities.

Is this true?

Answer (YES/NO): YES